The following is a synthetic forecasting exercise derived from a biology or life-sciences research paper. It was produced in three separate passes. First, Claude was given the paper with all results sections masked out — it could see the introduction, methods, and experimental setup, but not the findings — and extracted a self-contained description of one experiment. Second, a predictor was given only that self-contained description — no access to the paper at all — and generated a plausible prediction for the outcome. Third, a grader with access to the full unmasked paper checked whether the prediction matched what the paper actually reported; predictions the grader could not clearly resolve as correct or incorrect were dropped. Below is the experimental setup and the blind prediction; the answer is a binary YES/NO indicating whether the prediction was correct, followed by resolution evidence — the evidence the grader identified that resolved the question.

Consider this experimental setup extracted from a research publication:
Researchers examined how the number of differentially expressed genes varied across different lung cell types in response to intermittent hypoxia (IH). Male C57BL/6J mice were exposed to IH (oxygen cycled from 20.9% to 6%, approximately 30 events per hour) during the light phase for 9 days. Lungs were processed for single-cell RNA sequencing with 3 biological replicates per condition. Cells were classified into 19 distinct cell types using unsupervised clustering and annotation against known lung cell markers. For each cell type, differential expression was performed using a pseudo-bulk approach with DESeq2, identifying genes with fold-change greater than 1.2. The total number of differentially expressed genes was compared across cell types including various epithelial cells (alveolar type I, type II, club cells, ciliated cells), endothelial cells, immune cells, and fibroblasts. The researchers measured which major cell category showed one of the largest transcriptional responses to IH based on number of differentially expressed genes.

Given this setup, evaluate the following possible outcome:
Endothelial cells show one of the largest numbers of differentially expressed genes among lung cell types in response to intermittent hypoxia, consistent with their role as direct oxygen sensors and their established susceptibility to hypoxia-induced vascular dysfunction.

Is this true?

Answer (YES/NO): YES